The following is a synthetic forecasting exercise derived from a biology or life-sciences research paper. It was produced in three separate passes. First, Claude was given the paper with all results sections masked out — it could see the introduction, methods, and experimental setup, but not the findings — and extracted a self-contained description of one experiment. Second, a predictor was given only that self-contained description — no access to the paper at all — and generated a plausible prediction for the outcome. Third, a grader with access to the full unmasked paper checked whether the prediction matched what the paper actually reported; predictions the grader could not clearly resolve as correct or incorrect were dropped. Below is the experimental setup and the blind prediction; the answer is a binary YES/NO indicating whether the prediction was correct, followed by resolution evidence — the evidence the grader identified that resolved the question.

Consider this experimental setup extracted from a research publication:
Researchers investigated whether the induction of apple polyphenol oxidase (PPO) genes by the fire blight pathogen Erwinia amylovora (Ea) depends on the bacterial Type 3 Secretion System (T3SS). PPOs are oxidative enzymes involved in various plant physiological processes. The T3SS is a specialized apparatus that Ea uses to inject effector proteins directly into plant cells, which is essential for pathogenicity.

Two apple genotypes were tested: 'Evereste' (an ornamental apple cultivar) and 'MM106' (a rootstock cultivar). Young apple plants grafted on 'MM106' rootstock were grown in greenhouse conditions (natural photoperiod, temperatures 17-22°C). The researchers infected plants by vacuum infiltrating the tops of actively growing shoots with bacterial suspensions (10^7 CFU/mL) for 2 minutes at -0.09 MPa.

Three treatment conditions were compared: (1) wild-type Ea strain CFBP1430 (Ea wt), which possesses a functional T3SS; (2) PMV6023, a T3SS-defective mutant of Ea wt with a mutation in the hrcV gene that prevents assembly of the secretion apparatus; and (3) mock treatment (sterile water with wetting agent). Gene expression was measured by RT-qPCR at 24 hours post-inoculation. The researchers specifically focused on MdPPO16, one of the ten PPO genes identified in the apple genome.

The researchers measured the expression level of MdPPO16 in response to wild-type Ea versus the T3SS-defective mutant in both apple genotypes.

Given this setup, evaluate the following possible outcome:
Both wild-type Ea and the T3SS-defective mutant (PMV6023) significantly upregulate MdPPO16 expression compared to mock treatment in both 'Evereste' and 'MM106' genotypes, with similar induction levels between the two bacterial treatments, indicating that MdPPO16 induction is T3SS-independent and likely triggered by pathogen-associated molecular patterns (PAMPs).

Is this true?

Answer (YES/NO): NO